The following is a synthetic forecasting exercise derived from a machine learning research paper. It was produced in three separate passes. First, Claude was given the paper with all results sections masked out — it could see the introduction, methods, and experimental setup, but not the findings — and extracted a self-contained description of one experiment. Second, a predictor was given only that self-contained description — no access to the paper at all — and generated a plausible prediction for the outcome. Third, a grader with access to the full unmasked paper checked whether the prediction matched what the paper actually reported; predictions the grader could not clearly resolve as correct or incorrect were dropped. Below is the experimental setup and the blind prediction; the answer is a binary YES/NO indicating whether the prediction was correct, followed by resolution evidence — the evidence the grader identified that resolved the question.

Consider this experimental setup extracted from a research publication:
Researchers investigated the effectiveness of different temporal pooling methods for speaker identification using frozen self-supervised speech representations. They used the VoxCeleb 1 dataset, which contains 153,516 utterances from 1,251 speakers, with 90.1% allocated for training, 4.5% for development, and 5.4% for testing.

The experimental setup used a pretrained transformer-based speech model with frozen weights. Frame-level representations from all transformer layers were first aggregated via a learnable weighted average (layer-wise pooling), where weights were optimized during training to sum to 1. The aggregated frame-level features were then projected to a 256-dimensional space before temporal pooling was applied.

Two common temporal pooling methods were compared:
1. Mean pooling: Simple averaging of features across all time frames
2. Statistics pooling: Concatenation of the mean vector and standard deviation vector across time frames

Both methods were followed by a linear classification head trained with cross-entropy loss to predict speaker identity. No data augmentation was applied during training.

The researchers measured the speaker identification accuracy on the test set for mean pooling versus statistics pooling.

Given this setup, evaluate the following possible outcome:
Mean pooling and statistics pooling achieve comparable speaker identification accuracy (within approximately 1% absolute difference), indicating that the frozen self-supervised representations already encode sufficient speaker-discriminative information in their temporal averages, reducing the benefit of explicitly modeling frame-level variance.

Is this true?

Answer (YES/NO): NO